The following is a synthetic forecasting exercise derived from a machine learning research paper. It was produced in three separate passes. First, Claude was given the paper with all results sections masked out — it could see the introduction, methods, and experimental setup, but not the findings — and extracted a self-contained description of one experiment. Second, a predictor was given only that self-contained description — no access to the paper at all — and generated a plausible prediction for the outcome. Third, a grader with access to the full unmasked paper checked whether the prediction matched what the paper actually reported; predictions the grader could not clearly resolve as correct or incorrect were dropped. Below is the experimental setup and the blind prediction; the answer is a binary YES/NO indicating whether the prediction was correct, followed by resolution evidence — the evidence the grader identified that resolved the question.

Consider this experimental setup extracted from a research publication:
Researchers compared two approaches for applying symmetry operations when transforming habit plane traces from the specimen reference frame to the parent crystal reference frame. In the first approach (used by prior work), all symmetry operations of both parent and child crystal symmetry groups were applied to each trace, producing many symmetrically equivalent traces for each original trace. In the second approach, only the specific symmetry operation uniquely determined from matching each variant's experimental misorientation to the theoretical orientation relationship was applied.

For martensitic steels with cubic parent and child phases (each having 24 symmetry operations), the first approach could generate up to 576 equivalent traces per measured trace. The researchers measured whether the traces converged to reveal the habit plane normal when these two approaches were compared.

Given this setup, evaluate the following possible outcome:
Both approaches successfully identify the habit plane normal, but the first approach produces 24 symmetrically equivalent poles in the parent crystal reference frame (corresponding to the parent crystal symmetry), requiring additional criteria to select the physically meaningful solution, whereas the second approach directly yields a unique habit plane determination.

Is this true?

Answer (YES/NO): NO